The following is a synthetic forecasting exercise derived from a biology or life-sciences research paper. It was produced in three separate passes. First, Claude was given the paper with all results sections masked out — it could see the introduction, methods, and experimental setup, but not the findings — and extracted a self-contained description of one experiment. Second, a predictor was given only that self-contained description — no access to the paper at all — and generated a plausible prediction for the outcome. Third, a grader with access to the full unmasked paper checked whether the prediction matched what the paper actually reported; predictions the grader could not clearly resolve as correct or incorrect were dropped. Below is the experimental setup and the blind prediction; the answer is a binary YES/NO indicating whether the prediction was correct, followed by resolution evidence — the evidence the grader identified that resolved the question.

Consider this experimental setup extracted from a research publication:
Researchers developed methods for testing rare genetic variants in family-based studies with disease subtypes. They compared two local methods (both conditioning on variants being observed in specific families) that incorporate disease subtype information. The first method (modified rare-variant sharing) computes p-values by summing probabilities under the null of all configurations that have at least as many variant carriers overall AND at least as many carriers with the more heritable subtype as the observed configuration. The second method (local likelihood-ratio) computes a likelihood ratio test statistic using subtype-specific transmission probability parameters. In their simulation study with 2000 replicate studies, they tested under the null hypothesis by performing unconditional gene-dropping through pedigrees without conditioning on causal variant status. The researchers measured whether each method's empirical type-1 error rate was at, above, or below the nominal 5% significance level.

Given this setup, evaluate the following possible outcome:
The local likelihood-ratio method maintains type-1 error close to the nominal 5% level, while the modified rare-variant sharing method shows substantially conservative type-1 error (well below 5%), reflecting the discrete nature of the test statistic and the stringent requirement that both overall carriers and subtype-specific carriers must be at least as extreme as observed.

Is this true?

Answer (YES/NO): NO